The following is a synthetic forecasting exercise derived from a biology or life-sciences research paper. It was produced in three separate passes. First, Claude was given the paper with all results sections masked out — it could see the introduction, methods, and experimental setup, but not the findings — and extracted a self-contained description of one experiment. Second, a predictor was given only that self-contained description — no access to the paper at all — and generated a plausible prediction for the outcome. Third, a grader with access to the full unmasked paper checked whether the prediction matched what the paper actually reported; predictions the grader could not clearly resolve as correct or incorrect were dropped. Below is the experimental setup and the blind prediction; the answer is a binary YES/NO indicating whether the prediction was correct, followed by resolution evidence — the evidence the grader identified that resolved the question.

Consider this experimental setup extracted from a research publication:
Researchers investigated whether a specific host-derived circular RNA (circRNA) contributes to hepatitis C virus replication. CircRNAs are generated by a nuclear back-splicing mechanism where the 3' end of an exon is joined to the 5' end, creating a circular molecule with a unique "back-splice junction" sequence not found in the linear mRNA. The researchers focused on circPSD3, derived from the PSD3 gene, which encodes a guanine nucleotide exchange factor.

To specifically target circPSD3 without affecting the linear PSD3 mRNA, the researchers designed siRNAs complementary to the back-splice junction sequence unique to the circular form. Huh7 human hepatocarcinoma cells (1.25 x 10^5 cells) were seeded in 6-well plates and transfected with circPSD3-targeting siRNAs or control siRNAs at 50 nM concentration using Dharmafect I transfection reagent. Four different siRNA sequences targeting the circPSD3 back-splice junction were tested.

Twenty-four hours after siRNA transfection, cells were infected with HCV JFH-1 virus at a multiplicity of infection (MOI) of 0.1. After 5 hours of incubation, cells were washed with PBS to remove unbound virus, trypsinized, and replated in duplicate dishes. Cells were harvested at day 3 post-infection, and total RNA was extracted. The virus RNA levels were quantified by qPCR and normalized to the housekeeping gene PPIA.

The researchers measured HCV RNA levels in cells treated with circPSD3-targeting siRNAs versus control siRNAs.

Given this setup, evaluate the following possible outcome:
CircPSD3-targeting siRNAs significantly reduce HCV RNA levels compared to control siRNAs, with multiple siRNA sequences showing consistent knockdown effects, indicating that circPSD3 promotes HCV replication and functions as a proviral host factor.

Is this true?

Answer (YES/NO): YES